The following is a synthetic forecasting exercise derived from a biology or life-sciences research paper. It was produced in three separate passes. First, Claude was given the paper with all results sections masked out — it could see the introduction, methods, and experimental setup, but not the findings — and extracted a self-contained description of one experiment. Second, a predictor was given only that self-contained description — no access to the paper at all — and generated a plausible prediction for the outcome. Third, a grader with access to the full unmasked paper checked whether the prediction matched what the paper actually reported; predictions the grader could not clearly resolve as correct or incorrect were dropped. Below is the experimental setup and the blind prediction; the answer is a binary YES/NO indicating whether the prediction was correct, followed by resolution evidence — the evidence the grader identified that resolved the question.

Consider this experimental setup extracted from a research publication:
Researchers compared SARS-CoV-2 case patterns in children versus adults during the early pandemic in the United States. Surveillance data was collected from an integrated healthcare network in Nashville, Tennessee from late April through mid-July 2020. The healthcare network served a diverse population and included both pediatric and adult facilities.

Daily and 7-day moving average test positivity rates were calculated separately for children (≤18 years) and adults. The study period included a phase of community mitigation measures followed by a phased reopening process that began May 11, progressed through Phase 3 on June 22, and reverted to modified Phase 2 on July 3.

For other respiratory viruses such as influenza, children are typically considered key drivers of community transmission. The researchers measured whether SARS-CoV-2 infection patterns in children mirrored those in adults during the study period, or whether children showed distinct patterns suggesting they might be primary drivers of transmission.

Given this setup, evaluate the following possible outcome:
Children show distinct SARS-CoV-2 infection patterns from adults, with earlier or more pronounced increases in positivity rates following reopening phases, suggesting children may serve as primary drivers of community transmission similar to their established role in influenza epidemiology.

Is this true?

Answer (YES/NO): NO